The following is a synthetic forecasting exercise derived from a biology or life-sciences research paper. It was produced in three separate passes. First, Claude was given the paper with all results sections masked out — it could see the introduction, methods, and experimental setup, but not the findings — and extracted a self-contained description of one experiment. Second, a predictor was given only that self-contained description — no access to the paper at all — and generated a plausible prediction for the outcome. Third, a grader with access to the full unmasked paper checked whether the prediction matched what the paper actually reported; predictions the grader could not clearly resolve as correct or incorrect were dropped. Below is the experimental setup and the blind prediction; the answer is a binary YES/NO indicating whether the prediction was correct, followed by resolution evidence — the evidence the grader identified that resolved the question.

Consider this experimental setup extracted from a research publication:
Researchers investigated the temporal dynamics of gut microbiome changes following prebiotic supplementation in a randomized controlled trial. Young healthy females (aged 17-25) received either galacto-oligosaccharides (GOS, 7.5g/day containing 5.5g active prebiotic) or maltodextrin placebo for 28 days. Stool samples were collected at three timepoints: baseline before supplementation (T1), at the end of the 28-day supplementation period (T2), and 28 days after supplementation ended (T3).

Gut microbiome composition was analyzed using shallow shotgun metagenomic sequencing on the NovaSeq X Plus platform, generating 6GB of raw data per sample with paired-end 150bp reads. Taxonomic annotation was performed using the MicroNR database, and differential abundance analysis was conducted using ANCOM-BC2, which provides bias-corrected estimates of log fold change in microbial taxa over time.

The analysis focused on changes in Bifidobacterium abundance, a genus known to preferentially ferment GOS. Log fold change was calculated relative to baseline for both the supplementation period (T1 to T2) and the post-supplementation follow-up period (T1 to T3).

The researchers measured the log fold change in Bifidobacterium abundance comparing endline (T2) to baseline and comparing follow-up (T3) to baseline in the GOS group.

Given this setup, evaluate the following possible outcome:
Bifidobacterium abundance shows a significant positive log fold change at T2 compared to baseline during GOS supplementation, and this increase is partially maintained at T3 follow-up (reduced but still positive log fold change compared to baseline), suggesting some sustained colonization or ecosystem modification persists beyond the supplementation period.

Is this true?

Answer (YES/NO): NO